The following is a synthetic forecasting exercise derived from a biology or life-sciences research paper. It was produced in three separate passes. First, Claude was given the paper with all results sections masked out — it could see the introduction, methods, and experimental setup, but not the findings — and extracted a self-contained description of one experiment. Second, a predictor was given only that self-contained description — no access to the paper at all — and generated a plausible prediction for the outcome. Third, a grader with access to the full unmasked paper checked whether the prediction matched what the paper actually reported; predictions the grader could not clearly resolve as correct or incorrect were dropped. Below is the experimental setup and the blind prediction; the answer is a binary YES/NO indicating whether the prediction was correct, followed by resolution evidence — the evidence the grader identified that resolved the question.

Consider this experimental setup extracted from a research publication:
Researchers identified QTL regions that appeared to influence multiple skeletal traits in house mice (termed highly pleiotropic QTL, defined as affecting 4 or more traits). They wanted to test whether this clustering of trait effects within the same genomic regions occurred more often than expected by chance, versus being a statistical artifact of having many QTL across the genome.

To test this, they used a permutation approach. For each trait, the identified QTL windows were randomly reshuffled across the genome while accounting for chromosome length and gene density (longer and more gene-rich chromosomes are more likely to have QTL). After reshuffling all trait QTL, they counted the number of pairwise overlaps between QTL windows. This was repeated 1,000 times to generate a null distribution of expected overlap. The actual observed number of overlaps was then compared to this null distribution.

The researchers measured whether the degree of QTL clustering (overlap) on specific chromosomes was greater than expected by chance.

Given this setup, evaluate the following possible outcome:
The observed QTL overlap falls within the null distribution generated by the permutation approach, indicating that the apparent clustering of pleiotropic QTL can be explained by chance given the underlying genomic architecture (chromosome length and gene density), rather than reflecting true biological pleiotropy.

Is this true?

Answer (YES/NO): NO